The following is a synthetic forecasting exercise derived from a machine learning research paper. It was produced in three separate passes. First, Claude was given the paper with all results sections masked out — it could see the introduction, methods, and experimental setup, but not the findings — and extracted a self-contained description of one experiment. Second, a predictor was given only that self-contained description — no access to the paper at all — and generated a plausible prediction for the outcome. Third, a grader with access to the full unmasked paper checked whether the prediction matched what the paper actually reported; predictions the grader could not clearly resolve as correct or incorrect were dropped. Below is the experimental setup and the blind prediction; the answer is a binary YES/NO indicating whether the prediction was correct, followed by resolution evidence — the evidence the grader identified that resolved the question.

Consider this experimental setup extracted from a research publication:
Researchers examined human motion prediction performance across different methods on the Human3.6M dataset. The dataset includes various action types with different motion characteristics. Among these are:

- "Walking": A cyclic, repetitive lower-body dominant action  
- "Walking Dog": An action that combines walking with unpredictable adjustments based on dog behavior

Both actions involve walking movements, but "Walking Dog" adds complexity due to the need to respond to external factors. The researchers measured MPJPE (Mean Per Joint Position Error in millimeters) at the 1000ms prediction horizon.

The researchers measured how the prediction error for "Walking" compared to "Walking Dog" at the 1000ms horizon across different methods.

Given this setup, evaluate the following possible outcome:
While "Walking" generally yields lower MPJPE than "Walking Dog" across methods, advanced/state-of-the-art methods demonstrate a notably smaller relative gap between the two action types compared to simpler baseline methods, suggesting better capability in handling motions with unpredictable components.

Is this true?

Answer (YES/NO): NO